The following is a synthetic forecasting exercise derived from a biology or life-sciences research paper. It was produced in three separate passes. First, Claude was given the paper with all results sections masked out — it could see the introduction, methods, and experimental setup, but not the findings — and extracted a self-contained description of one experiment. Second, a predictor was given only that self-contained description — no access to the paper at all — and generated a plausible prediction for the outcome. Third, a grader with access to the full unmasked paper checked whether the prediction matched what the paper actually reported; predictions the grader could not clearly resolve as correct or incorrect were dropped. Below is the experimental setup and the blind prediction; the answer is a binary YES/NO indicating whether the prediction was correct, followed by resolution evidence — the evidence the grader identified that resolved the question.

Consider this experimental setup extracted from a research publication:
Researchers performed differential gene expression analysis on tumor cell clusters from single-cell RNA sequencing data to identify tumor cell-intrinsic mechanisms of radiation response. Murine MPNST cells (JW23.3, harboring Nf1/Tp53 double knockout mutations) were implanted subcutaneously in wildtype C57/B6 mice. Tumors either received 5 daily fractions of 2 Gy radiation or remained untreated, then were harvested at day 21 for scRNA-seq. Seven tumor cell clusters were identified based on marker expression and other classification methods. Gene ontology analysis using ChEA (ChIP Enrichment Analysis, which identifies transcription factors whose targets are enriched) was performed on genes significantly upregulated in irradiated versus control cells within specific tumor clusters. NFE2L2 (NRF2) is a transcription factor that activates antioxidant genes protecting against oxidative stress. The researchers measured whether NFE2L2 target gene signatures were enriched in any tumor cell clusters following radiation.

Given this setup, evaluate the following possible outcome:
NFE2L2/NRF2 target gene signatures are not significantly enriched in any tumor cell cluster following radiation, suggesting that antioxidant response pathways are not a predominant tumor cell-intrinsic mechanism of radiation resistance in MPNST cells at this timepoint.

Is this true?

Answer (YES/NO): NO